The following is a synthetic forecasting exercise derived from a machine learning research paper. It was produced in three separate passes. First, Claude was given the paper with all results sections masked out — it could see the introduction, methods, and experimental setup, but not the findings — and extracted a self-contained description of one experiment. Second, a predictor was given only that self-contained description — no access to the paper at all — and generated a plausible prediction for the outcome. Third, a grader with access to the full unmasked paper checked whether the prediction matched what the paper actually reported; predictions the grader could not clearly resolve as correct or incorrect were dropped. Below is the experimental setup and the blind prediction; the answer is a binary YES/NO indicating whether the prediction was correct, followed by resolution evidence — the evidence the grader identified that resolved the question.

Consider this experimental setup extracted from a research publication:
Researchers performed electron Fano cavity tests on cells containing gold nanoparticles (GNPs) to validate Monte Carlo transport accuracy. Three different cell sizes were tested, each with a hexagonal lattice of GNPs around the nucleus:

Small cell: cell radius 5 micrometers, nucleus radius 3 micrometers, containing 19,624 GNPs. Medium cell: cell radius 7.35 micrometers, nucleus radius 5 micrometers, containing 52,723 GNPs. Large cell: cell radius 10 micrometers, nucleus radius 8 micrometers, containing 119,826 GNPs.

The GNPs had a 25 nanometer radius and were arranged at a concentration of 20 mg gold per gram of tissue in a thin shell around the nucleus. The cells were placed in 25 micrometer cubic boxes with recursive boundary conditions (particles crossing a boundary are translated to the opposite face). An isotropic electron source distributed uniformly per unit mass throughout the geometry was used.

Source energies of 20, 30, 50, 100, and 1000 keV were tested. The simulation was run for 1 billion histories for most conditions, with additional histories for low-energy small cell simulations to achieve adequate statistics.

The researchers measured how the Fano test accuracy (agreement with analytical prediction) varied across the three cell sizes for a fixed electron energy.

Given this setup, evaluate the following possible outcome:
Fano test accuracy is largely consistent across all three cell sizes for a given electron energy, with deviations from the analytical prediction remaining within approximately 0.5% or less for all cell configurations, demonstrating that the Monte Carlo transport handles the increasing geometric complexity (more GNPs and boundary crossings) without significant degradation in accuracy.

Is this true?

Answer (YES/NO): YES